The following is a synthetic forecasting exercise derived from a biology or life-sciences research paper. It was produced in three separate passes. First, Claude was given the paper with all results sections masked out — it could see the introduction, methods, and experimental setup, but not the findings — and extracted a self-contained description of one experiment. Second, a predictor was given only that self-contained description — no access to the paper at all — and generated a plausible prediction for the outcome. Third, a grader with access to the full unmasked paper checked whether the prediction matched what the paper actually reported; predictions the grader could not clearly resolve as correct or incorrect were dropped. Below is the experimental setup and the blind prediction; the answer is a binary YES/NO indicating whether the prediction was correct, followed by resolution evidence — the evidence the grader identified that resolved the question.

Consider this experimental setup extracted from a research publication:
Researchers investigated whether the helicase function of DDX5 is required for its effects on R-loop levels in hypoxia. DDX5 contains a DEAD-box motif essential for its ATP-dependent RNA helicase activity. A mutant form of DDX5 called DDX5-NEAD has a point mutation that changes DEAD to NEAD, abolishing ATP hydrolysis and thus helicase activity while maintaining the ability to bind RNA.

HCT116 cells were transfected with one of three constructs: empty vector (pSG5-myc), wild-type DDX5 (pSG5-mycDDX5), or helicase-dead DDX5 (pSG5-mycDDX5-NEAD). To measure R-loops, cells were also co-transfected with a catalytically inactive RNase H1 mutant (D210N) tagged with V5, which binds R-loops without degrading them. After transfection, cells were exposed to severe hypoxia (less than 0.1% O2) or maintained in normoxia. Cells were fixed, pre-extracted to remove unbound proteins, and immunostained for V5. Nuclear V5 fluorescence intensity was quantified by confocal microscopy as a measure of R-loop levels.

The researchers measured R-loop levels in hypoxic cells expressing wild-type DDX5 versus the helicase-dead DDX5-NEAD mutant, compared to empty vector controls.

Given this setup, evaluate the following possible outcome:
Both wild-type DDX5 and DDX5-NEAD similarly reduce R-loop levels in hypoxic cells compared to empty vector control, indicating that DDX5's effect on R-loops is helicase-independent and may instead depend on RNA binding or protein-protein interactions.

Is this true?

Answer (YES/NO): NO